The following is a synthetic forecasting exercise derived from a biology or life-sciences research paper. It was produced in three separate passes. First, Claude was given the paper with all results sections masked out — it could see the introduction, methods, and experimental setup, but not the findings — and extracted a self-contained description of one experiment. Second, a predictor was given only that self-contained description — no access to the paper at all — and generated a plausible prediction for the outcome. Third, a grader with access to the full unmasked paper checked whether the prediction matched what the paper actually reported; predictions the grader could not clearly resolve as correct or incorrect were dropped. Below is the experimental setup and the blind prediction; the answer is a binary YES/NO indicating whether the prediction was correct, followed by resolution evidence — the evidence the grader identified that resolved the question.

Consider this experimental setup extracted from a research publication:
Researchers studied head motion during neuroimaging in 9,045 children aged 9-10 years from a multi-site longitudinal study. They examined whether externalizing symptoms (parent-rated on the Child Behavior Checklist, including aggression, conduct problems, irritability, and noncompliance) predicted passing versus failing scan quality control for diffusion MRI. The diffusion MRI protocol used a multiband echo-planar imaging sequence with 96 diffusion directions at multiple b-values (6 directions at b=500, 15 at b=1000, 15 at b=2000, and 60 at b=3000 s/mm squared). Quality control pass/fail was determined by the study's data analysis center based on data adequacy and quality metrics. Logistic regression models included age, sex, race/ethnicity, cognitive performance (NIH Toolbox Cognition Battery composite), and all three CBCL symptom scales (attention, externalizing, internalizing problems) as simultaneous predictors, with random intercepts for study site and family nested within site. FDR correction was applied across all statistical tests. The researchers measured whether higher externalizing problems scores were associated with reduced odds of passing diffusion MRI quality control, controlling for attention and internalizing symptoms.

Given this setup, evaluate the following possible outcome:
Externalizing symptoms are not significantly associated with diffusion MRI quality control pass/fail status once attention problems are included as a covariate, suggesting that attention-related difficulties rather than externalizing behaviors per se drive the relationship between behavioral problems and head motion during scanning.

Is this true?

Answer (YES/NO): YES